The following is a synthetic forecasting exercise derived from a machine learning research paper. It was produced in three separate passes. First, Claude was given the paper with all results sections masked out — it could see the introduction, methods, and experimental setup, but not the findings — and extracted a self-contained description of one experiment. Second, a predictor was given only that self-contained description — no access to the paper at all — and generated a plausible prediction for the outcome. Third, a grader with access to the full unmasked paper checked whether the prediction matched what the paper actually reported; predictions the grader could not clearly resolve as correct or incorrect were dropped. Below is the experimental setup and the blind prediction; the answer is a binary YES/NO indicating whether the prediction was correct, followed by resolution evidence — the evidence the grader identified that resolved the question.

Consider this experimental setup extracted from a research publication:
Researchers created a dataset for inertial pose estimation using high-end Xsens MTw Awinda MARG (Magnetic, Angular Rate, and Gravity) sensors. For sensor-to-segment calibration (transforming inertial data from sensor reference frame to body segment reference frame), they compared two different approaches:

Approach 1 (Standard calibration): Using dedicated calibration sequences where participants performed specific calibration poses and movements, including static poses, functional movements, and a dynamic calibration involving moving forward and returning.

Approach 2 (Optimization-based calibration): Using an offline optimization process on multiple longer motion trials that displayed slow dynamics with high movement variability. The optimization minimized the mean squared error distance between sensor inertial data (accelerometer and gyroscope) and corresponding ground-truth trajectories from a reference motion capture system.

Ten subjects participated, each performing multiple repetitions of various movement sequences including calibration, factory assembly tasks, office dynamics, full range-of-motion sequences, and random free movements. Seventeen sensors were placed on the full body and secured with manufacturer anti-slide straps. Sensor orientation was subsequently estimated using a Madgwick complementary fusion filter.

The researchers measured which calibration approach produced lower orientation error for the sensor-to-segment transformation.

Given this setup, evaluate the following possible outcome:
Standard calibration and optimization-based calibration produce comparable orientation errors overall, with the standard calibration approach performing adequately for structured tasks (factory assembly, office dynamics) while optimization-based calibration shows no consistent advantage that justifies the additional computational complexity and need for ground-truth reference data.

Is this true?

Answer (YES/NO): NO